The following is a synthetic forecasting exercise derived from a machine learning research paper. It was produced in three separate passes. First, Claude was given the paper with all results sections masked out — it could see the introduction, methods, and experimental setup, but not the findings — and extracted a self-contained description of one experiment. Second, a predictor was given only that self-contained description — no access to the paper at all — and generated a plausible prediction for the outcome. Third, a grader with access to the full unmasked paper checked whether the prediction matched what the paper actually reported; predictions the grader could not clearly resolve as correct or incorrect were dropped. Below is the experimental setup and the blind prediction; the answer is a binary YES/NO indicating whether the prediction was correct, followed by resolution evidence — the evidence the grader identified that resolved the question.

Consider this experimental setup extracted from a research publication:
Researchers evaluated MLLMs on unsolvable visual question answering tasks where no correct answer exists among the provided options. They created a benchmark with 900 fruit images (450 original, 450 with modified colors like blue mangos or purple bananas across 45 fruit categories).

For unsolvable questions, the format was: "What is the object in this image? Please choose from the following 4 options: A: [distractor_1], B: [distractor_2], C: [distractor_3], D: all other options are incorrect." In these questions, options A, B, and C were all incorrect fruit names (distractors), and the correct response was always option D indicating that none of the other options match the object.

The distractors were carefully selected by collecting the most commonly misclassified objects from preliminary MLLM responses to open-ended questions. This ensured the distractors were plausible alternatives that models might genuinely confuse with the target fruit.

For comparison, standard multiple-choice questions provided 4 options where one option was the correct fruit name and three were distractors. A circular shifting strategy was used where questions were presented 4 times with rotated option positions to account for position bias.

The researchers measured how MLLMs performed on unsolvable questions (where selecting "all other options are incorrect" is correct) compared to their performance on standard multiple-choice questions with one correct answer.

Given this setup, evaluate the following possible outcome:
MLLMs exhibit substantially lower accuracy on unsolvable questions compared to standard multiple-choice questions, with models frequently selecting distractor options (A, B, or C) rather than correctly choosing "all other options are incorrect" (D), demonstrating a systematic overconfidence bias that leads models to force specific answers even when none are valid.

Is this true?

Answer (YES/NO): YES